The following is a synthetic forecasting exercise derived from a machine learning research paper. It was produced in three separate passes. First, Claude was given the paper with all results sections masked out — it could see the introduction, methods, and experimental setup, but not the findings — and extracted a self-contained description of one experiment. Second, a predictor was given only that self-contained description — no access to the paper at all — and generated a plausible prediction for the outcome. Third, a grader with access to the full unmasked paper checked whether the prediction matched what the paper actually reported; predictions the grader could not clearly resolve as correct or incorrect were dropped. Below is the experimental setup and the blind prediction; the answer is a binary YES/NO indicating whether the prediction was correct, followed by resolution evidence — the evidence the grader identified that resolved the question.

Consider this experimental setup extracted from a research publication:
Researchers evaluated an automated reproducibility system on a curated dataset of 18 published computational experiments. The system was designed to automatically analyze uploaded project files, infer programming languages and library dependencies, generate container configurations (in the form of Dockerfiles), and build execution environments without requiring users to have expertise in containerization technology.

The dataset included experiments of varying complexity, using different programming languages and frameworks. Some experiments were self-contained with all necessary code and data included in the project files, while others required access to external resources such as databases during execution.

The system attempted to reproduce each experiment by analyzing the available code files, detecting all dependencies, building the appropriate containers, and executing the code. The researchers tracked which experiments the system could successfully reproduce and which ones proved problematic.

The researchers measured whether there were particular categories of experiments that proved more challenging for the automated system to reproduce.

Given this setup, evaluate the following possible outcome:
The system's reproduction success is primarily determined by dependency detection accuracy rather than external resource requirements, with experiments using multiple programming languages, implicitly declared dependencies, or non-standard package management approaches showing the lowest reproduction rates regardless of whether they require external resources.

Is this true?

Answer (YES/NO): NO